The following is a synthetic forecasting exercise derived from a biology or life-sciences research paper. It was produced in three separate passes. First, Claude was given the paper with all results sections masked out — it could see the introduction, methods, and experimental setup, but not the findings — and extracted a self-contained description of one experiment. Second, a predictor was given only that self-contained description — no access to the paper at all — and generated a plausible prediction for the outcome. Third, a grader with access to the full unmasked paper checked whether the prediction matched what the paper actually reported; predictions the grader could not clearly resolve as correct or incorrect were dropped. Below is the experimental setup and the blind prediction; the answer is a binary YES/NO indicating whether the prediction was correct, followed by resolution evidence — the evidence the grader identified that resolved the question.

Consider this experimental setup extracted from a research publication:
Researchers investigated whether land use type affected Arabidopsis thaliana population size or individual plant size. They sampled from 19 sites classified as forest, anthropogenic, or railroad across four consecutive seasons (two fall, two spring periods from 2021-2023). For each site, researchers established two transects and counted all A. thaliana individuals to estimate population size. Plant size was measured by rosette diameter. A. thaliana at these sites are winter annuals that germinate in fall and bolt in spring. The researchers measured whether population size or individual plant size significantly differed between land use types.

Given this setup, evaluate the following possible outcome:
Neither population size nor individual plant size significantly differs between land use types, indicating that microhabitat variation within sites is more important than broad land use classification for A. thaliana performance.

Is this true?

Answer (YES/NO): NO